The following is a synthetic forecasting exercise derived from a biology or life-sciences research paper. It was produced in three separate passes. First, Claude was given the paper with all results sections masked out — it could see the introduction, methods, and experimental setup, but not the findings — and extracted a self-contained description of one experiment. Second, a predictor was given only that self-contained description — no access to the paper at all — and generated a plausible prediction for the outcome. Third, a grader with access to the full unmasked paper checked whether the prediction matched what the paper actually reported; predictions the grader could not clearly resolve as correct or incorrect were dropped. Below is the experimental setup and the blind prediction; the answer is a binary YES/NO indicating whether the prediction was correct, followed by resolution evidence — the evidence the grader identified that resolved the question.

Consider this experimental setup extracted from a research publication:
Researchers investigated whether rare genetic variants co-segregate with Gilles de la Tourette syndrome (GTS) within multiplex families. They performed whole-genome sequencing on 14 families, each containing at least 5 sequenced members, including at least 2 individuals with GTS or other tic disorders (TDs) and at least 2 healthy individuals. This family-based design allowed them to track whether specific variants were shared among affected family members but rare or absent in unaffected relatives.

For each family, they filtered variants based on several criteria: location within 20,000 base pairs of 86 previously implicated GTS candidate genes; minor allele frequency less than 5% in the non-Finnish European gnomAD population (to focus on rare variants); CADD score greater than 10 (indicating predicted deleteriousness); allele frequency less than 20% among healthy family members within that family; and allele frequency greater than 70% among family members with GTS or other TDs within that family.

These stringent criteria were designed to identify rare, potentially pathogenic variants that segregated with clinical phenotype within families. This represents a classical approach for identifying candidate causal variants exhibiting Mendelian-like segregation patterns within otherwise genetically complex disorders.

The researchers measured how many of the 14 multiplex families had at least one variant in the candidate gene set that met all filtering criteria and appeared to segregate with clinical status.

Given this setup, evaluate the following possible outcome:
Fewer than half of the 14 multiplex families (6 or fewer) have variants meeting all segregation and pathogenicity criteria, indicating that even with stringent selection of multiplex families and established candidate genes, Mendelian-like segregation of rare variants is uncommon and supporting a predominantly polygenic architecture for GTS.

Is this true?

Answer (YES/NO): NO